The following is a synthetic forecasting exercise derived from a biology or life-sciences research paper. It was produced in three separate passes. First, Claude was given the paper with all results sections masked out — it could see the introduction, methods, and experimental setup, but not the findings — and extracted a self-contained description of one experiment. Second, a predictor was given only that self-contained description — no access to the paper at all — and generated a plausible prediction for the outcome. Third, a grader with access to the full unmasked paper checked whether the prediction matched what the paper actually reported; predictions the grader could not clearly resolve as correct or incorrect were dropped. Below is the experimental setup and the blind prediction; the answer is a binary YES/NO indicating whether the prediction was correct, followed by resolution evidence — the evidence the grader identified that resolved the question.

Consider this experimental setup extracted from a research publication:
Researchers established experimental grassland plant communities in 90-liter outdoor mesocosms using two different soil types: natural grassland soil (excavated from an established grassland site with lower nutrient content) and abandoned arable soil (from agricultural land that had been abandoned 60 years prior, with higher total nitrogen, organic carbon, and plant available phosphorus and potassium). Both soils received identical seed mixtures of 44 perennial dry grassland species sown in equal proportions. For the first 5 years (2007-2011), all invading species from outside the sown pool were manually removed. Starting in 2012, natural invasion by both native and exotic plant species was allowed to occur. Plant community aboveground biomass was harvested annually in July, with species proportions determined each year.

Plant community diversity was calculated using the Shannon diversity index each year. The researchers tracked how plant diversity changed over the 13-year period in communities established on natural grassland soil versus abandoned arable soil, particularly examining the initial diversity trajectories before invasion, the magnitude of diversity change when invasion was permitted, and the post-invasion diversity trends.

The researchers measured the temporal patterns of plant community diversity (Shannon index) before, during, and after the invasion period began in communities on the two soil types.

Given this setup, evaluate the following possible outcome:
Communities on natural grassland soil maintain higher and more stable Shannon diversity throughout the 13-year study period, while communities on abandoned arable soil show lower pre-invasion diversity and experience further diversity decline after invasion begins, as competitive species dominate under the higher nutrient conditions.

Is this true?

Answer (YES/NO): NO